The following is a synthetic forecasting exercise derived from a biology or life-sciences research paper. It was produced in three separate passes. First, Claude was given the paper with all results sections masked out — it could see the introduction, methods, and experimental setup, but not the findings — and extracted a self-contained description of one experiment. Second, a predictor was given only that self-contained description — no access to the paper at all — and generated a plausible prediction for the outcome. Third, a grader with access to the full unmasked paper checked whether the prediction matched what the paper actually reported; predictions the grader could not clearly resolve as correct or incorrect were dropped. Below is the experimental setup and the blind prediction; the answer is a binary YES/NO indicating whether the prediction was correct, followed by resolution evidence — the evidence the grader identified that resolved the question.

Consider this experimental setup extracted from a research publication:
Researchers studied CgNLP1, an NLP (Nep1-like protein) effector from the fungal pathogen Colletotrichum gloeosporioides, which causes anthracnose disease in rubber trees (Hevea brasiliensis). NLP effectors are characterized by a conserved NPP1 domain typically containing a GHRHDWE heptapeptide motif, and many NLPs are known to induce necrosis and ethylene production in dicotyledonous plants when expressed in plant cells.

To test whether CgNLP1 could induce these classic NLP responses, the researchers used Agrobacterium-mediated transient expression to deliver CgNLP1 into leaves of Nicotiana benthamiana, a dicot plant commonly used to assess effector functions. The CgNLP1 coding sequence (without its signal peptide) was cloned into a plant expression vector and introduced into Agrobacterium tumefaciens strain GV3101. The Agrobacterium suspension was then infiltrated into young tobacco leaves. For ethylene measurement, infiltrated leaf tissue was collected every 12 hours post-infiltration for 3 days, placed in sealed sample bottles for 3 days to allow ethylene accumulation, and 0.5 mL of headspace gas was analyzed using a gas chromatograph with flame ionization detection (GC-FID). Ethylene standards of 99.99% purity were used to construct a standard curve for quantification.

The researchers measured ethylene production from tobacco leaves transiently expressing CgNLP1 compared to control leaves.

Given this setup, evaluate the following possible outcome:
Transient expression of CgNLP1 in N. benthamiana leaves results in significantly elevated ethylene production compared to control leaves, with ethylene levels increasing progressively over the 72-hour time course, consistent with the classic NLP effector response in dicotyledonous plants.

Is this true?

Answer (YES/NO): NO